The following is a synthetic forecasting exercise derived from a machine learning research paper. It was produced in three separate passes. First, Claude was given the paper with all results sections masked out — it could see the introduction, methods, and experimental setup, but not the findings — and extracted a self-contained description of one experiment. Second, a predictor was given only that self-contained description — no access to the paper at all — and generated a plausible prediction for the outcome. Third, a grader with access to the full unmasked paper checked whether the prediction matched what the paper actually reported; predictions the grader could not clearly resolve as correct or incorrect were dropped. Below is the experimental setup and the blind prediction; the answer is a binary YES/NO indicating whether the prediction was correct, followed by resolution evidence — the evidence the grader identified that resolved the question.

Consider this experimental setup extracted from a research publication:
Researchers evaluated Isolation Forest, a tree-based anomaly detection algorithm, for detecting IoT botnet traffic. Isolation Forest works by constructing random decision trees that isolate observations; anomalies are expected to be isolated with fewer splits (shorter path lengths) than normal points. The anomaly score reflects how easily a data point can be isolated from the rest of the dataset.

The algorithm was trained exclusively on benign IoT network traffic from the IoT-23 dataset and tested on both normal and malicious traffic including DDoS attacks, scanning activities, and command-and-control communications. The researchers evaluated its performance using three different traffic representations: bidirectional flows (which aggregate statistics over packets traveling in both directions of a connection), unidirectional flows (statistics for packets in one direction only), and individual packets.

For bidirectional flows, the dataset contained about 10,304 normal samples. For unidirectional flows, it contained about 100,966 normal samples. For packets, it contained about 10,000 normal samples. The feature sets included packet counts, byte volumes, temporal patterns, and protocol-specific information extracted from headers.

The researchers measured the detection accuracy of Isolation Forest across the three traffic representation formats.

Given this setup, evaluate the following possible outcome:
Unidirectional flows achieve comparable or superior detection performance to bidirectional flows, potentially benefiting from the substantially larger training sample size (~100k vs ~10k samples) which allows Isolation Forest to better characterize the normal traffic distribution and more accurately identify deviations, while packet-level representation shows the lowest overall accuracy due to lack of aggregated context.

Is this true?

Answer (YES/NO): NO